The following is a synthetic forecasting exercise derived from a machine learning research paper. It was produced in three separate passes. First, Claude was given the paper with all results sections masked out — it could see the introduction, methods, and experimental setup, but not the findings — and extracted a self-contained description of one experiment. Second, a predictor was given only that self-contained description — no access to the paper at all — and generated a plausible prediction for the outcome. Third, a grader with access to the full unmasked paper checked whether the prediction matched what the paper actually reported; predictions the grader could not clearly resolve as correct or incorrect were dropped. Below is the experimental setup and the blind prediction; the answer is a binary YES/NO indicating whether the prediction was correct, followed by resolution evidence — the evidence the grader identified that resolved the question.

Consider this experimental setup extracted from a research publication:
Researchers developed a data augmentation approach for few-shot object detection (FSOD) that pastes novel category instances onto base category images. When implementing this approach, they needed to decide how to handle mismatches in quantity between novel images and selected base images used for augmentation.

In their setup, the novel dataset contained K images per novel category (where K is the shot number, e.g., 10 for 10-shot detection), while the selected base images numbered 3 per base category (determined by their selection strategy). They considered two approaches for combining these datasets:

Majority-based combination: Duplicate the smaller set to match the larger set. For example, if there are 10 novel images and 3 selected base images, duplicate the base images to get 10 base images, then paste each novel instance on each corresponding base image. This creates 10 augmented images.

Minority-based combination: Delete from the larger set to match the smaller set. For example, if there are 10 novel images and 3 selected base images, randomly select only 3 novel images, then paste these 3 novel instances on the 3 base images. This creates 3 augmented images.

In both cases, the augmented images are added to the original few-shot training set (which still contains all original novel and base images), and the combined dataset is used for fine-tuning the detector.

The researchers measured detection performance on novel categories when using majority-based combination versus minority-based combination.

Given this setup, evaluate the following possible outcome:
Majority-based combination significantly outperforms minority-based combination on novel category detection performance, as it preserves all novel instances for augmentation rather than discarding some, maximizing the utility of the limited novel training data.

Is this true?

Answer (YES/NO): NO